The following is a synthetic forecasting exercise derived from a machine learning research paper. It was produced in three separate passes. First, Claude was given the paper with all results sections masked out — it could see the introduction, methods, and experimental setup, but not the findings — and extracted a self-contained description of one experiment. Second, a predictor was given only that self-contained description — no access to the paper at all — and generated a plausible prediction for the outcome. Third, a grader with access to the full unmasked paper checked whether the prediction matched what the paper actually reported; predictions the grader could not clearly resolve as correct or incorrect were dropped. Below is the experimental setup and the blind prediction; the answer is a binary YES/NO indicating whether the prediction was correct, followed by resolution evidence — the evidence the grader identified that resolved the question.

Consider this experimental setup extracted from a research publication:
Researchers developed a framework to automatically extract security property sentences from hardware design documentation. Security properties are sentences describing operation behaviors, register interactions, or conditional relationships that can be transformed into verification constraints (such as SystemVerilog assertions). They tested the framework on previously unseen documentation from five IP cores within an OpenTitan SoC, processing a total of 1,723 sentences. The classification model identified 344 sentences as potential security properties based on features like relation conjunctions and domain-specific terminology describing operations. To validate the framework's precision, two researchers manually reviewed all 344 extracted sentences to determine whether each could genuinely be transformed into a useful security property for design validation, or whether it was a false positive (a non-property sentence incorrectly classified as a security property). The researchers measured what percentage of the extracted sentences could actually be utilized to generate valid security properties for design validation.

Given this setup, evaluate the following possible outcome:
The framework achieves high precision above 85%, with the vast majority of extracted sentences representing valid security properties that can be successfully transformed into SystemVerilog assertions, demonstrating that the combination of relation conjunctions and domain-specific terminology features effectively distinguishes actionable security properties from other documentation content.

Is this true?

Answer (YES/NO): YES